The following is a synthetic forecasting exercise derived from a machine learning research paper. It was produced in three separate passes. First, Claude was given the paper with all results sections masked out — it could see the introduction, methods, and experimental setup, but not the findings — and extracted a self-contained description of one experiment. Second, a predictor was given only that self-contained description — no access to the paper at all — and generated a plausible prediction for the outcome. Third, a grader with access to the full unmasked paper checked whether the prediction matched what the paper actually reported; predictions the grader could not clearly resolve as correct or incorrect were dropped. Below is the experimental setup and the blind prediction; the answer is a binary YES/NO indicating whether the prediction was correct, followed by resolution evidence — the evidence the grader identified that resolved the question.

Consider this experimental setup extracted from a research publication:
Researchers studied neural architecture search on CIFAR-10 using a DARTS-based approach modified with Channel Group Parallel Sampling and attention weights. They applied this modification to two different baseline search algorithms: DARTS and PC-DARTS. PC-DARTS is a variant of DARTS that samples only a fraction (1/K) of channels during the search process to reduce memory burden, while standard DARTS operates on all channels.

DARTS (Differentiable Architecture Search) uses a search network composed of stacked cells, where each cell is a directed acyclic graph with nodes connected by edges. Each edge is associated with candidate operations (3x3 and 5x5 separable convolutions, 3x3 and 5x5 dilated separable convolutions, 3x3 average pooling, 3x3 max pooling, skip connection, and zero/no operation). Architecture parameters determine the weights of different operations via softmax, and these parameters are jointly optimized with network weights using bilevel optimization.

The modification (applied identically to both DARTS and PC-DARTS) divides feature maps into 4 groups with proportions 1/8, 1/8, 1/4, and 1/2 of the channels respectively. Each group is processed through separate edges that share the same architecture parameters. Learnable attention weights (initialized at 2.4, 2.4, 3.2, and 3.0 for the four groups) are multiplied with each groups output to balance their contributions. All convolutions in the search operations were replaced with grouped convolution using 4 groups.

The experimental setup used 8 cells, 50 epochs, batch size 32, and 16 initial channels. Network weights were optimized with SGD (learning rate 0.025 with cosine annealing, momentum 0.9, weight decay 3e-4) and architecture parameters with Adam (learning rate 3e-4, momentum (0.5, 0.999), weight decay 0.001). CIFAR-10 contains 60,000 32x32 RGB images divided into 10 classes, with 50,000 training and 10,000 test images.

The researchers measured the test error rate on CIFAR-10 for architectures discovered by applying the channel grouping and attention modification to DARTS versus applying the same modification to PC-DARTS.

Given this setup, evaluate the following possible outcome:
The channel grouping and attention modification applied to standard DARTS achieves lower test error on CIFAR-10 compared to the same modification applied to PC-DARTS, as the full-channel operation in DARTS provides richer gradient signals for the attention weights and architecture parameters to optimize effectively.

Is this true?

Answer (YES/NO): YES